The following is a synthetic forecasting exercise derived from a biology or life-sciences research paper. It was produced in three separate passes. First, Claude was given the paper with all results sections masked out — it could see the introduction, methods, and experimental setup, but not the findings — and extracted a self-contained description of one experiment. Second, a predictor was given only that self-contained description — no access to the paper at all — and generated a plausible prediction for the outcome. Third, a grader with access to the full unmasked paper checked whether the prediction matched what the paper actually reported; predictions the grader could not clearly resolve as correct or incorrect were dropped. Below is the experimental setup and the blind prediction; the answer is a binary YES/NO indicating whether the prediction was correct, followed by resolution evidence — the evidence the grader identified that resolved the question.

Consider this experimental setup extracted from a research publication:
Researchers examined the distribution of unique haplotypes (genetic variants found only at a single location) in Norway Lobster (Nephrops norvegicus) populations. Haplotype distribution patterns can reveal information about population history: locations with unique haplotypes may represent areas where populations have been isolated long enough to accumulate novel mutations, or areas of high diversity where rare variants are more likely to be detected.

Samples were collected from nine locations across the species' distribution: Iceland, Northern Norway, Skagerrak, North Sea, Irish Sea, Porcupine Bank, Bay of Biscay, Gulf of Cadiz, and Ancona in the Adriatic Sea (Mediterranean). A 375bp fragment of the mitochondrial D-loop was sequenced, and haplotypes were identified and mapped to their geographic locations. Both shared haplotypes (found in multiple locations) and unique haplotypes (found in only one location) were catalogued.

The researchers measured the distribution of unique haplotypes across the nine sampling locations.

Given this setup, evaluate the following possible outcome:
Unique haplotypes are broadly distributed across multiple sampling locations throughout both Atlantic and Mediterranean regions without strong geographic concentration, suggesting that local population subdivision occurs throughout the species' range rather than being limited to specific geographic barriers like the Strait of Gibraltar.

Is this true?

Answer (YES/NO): NO